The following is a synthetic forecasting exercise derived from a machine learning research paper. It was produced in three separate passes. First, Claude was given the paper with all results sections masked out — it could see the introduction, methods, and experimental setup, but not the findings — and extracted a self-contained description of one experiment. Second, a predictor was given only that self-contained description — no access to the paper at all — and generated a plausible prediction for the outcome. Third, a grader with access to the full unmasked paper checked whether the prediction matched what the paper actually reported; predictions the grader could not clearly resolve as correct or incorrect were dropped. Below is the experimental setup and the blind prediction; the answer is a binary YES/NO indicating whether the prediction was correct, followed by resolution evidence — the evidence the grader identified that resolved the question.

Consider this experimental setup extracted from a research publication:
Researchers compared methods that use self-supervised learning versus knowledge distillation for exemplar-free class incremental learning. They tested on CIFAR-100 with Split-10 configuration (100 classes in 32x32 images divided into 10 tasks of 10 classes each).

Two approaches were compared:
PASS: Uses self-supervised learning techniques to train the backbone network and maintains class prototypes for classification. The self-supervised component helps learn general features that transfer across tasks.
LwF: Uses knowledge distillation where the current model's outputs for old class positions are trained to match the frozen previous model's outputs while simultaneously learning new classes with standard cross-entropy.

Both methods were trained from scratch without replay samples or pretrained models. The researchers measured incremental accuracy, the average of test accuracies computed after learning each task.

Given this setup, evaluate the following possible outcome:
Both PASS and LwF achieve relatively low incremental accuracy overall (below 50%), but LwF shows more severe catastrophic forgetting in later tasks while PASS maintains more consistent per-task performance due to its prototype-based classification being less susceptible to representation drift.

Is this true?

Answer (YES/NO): NO